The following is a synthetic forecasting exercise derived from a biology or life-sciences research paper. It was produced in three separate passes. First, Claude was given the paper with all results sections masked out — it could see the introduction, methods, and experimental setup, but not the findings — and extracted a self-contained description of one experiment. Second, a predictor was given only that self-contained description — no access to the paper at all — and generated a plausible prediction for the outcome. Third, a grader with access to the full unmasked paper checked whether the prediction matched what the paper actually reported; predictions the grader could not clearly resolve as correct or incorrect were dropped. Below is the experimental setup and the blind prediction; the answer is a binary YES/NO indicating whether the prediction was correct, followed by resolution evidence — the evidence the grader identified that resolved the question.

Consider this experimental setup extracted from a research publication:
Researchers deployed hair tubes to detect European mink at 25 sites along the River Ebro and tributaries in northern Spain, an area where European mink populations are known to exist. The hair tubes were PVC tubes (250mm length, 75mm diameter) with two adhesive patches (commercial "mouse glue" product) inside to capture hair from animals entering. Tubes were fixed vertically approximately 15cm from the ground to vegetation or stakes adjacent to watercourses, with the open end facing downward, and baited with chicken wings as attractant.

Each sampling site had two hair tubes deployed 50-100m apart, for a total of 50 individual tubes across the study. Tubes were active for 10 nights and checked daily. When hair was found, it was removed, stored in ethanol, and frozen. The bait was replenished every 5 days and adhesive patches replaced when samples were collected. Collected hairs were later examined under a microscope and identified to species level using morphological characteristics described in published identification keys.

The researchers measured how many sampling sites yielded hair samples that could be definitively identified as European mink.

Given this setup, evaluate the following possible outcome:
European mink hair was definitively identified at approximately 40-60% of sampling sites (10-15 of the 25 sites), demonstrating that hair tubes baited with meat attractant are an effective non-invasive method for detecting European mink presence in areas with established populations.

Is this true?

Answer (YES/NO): YES